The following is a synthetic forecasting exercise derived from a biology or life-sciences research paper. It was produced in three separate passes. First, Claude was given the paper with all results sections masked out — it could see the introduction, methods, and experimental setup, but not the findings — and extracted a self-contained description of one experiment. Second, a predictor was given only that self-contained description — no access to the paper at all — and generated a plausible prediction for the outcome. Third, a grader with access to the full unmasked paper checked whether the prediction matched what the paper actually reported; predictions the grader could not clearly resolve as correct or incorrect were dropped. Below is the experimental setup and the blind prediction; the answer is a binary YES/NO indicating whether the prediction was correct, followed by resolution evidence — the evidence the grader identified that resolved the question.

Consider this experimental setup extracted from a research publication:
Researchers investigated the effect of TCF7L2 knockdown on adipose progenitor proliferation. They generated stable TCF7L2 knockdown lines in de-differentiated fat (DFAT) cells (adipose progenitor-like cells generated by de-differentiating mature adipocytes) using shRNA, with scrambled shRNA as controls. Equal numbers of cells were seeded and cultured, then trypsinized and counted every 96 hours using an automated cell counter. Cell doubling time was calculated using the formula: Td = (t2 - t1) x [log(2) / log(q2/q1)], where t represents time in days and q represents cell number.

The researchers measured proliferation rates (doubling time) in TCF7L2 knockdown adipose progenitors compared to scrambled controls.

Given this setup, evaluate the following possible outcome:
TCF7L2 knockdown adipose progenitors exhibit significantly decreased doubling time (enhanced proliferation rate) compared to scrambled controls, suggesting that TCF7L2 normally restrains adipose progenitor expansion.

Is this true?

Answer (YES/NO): NO